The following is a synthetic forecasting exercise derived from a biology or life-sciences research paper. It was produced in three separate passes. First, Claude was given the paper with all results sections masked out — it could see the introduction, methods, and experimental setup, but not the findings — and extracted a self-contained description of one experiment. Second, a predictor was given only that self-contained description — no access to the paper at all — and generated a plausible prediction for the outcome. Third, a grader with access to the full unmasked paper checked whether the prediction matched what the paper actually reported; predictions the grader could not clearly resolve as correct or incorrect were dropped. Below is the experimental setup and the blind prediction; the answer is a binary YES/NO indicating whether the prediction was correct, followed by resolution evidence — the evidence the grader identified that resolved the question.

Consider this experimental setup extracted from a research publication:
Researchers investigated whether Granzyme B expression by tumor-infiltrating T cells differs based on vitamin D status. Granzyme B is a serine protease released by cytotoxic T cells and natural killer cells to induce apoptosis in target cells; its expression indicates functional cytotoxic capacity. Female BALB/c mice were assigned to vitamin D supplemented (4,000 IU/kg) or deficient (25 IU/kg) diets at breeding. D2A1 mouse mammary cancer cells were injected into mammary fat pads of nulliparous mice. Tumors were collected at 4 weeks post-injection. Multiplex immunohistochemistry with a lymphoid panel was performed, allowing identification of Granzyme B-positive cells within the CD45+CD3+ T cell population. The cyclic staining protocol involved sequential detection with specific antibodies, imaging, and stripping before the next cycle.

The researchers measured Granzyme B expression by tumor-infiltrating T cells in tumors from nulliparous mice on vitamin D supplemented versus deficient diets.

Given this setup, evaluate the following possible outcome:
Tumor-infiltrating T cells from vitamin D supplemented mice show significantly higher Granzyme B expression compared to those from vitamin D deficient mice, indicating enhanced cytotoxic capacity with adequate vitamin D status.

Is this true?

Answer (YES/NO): YES